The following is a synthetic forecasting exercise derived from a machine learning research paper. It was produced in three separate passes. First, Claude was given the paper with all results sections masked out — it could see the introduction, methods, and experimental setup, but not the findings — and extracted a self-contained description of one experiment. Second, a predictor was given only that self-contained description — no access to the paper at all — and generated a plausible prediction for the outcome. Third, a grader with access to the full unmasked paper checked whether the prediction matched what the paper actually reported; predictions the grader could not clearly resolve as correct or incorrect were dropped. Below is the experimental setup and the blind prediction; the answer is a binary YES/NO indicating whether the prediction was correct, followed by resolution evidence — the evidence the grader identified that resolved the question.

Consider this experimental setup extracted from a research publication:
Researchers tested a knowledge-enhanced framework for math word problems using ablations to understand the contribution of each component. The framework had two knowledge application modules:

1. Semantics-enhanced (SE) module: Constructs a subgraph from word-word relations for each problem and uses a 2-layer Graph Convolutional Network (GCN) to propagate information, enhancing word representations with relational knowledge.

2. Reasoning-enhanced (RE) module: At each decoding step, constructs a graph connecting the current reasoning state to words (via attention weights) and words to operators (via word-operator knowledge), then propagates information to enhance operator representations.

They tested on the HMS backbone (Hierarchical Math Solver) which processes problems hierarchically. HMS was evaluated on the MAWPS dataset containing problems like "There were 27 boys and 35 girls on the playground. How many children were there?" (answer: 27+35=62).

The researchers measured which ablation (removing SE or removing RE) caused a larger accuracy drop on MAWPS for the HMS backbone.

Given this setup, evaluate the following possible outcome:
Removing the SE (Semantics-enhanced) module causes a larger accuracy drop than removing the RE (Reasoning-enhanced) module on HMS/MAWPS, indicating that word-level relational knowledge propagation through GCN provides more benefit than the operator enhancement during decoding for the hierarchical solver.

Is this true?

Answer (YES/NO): NO